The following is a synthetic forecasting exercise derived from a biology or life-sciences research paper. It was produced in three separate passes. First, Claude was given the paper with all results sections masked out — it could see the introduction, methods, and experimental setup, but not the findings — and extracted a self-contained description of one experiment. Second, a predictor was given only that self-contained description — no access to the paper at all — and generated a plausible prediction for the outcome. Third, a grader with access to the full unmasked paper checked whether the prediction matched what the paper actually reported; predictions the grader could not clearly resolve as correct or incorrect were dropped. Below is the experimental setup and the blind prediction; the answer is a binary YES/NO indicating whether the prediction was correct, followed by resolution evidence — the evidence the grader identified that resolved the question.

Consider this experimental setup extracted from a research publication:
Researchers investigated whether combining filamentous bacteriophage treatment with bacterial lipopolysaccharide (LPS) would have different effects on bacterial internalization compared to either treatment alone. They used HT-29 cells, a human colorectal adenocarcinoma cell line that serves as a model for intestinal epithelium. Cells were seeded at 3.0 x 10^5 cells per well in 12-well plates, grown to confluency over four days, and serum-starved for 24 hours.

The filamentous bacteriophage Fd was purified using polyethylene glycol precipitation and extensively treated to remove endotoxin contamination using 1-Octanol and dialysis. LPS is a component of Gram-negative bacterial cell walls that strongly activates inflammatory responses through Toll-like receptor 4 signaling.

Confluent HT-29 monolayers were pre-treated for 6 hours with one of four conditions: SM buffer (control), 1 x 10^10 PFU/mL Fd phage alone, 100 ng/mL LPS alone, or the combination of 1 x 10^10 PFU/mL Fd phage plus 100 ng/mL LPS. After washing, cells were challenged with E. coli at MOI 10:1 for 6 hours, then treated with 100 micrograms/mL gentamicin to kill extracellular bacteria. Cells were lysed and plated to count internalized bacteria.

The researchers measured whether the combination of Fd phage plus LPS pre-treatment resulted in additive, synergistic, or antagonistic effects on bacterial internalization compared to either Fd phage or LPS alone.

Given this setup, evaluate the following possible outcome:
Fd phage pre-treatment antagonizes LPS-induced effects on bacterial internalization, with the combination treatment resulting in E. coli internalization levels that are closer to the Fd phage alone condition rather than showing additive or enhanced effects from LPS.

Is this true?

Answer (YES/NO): NO